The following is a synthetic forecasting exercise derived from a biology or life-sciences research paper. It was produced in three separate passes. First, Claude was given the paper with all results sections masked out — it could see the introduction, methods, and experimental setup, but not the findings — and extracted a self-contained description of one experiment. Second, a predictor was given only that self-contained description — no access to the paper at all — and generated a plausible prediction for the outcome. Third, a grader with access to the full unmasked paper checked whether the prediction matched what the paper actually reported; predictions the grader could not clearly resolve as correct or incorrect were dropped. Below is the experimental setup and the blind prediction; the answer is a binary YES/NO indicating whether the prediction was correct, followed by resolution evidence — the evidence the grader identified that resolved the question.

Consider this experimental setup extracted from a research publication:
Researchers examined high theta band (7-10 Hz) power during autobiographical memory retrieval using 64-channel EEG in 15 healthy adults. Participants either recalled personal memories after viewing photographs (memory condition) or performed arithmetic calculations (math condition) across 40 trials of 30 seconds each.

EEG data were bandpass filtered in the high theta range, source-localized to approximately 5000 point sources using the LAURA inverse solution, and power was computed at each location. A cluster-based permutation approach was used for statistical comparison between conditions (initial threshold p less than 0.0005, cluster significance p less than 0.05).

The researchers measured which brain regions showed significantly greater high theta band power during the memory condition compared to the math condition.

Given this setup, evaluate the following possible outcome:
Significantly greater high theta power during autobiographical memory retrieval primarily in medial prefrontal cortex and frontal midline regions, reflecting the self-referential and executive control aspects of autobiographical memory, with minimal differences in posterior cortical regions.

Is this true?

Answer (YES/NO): NO